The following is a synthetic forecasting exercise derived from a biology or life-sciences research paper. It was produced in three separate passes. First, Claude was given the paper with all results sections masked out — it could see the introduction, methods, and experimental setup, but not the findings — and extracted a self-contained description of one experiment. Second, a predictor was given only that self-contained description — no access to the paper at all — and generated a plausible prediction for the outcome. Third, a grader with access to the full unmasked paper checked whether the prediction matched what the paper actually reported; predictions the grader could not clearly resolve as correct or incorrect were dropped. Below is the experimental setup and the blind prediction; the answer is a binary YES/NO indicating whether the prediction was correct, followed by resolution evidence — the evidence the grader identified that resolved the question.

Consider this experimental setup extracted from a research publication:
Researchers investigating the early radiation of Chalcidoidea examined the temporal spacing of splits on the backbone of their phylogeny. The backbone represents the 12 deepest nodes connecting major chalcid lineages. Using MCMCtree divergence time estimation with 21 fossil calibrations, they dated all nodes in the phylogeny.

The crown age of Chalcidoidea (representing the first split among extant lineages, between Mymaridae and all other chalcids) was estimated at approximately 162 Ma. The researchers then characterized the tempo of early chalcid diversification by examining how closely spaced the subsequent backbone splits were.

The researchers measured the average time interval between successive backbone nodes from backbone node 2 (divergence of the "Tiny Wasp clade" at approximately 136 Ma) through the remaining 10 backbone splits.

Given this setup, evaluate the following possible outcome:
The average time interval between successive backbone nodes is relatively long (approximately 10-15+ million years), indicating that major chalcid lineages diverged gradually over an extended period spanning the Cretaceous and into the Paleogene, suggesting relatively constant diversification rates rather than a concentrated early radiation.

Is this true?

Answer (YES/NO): NO